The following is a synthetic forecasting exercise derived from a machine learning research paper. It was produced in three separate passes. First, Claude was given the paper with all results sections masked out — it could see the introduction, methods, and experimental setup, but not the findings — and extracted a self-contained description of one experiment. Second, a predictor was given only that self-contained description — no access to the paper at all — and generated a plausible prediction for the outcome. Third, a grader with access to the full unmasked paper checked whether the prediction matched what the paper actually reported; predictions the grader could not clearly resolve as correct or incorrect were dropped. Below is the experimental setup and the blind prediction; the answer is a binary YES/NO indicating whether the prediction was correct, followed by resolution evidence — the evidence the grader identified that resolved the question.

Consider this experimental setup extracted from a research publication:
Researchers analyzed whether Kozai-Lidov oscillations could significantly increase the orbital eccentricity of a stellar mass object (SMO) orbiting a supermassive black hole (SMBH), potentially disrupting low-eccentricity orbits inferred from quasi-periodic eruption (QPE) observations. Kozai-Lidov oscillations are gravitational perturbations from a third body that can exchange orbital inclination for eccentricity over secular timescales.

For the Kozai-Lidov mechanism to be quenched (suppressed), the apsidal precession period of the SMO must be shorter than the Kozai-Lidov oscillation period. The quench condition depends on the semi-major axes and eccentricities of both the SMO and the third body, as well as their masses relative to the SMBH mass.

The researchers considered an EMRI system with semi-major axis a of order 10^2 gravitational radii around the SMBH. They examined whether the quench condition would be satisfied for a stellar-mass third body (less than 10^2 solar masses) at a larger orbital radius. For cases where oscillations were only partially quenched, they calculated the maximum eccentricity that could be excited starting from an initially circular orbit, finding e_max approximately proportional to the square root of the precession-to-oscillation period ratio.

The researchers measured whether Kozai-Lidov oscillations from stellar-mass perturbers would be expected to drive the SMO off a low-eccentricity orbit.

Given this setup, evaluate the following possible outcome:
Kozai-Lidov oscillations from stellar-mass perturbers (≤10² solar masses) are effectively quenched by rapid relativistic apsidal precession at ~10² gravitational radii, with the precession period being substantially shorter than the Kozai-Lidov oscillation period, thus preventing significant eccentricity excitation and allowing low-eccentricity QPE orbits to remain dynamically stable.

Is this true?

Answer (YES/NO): YES